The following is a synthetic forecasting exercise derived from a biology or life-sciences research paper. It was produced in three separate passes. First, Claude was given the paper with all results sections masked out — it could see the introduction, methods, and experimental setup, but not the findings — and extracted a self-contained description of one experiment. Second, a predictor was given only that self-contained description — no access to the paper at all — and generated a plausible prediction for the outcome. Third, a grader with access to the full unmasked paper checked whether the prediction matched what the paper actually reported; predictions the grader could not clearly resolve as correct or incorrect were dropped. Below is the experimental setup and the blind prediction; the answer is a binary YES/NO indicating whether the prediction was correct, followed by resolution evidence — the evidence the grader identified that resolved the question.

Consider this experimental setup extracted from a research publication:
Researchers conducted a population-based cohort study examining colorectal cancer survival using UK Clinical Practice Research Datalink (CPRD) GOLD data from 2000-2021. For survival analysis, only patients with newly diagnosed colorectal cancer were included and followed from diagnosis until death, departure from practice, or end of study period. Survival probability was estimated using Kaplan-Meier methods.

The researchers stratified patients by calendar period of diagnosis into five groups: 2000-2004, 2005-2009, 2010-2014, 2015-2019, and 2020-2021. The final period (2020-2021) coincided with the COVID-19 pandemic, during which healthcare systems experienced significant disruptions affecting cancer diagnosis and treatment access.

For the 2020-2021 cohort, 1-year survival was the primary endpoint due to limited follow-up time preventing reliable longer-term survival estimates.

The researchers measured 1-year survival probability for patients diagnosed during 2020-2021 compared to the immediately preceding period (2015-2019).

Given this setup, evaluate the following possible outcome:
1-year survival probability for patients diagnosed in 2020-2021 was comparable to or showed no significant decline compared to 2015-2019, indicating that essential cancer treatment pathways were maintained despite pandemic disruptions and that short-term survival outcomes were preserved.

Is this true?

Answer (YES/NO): YES